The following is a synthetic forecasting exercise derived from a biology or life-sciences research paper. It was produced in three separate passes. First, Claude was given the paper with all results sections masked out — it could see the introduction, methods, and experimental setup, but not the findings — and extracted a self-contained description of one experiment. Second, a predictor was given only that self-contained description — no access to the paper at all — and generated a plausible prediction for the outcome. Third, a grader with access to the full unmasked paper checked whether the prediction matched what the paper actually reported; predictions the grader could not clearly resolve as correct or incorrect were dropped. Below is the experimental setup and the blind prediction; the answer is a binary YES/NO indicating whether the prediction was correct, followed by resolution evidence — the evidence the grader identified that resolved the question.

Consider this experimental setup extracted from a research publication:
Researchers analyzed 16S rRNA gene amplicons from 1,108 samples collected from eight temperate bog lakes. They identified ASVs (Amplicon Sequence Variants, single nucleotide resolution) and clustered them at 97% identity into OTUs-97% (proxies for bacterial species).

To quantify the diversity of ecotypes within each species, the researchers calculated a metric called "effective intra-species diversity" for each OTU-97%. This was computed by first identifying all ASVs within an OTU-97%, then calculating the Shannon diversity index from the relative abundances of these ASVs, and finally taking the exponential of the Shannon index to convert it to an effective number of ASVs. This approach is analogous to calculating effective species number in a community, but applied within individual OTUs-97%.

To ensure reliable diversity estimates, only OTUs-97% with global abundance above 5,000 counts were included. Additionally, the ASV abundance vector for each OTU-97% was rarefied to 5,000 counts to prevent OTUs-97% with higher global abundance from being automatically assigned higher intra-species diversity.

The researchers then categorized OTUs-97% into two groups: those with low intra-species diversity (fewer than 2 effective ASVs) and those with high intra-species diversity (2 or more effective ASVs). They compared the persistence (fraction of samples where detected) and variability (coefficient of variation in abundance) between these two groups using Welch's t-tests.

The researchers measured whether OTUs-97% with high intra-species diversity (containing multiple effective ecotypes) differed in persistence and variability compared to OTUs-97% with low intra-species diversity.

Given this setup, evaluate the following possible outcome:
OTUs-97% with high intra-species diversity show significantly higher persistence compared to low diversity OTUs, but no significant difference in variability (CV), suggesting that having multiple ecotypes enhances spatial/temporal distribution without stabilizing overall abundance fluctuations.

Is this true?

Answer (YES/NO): NO